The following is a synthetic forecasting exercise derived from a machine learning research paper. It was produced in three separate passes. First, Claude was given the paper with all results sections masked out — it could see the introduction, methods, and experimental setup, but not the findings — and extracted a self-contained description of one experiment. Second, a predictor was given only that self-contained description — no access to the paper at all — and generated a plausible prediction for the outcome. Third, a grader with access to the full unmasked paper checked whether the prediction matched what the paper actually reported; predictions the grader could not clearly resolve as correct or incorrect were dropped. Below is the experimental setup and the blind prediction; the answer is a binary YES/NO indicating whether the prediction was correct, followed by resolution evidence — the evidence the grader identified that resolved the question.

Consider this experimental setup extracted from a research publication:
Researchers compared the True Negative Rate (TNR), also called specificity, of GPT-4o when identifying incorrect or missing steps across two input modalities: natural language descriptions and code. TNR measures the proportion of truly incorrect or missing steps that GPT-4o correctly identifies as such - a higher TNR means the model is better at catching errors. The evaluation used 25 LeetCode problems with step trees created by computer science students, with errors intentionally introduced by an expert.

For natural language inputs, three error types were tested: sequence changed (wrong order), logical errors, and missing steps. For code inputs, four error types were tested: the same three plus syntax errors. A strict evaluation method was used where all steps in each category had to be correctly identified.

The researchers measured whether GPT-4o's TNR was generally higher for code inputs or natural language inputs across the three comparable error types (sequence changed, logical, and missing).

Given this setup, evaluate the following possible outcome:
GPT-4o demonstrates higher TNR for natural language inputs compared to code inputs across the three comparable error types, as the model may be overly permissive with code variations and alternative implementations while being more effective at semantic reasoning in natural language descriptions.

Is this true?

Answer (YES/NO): NO